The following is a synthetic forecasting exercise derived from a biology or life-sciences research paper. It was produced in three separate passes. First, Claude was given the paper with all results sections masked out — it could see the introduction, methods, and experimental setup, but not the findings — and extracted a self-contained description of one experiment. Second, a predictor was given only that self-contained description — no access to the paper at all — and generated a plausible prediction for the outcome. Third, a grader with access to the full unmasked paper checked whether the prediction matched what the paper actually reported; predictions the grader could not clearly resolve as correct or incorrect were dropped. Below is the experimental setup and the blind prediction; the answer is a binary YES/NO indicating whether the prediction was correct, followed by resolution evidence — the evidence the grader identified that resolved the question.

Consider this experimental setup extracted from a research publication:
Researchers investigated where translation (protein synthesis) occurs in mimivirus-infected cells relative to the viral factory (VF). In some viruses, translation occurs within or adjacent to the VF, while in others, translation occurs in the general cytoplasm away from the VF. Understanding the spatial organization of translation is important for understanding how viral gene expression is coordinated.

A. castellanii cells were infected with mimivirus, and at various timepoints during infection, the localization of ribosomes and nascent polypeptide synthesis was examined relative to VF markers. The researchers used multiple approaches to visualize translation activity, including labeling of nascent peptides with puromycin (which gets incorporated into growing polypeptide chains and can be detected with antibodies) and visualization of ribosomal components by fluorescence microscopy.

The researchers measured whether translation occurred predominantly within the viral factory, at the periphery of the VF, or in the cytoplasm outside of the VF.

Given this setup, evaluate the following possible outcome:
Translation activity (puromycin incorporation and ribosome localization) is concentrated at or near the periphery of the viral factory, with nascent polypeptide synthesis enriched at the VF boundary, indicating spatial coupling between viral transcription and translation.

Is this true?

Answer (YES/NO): NO